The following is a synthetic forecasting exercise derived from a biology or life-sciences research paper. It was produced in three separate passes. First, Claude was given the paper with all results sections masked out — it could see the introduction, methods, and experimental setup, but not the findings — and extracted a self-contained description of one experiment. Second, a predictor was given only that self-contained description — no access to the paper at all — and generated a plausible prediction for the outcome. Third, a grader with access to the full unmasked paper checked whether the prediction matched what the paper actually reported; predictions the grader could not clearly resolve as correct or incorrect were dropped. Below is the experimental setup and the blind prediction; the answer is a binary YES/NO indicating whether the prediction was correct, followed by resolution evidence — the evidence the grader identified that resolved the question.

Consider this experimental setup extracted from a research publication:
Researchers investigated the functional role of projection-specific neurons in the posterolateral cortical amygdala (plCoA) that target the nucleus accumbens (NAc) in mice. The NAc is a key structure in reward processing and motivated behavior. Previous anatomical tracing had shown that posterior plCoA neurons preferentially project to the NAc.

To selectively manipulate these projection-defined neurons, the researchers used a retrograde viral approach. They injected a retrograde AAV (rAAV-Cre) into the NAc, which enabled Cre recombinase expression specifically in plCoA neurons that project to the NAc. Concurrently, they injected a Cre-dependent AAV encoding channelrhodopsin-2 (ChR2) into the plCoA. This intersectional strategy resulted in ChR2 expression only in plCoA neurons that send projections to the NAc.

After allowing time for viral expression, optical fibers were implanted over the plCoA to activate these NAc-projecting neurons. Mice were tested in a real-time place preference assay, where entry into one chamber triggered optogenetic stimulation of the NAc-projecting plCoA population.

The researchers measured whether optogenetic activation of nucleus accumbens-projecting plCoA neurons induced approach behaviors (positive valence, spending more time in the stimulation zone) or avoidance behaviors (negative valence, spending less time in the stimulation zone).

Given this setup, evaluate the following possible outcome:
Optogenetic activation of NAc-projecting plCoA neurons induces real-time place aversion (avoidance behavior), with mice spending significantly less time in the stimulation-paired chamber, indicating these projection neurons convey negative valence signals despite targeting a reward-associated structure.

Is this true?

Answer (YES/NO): NO